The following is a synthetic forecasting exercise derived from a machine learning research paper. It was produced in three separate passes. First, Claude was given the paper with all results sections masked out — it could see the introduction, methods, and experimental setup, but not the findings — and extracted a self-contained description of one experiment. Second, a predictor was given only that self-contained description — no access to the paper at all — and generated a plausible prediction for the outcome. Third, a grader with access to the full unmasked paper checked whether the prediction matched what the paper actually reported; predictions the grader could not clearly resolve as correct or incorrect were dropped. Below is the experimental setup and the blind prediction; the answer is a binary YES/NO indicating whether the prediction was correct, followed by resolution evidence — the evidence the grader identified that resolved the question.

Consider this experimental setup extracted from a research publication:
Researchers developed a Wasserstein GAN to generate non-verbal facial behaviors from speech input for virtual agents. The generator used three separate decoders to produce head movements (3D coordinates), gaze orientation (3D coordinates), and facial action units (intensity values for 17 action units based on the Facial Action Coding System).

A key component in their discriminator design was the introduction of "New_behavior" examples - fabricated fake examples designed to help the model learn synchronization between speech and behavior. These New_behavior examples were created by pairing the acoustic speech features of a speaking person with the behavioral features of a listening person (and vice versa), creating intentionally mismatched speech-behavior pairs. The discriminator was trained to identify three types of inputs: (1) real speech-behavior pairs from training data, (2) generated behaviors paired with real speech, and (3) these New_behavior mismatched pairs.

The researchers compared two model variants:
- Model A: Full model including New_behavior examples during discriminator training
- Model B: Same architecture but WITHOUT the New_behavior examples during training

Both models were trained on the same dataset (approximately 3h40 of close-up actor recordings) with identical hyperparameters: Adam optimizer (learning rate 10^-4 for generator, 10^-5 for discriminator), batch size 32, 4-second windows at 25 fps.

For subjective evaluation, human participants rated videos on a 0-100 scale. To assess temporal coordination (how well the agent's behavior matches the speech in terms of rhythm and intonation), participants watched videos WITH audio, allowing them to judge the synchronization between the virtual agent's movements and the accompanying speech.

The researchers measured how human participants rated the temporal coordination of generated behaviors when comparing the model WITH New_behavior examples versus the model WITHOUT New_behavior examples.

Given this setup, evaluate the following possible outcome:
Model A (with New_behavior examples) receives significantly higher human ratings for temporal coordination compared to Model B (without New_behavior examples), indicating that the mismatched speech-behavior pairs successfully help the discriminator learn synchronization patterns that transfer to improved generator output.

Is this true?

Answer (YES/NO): YES